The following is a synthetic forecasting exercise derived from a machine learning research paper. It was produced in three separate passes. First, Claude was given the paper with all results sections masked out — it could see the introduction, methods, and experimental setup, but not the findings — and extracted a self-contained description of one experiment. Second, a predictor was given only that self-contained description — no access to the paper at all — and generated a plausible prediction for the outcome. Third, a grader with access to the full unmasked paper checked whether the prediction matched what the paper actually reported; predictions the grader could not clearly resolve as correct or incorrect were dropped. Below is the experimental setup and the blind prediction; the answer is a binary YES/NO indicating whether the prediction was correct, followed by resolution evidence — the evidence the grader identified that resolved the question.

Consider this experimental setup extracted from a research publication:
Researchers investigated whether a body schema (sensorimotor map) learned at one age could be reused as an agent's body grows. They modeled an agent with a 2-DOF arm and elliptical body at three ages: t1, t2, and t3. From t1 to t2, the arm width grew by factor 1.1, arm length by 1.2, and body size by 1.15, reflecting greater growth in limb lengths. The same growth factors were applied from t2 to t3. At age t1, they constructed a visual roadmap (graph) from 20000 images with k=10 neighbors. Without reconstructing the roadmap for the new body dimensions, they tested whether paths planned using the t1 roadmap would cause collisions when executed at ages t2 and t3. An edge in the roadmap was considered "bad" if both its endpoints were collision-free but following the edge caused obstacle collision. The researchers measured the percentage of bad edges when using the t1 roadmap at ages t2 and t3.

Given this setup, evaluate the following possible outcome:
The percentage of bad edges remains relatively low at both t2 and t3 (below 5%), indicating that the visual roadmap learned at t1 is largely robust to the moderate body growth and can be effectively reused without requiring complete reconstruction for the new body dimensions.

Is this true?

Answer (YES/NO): NO